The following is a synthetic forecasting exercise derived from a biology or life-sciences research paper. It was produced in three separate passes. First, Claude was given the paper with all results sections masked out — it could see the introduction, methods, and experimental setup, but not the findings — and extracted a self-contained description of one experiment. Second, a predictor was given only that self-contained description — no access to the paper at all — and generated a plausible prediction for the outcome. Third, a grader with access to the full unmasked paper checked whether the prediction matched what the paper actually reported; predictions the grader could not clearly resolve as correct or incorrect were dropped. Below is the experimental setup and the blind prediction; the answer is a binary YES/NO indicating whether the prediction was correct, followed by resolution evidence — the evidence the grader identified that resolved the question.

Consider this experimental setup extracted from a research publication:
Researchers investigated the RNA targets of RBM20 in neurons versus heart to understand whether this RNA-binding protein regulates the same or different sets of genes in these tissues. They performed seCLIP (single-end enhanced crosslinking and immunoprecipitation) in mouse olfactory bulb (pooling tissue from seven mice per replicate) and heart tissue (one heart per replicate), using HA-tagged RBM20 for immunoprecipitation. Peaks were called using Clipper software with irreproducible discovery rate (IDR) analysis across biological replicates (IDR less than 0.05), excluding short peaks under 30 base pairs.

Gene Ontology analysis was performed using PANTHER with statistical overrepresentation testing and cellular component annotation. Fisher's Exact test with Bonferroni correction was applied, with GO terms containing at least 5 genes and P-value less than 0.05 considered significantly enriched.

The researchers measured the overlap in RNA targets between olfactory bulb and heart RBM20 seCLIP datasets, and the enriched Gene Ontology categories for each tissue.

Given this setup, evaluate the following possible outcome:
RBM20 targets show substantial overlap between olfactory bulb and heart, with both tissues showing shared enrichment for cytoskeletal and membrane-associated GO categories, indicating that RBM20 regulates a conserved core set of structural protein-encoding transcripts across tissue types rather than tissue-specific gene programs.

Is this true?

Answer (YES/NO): NO